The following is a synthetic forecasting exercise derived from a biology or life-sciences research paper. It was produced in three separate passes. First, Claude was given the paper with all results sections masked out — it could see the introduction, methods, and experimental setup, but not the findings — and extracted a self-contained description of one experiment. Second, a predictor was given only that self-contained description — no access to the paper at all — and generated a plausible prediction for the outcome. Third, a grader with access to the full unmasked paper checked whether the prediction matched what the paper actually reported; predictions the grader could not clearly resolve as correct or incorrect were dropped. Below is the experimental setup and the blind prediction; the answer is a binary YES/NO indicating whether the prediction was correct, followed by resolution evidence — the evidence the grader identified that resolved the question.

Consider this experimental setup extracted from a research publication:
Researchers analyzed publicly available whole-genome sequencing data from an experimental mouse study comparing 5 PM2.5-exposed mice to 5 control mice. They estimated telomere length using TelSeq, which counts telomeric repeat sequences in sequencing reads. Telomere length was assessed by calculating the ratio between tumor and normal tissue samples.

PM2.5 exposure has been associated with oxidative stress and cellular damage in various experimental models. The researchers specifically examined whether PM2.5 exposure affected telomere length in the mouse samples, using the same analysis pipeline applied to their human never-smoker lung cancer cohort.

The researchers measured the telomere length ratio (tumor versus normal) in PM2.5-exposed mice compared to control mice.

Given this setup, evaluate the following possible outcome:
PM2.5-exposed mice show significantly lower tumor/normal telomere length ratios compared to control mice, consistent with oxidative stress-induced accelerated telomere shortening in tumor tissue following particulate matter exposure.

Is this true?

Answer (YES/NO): YES